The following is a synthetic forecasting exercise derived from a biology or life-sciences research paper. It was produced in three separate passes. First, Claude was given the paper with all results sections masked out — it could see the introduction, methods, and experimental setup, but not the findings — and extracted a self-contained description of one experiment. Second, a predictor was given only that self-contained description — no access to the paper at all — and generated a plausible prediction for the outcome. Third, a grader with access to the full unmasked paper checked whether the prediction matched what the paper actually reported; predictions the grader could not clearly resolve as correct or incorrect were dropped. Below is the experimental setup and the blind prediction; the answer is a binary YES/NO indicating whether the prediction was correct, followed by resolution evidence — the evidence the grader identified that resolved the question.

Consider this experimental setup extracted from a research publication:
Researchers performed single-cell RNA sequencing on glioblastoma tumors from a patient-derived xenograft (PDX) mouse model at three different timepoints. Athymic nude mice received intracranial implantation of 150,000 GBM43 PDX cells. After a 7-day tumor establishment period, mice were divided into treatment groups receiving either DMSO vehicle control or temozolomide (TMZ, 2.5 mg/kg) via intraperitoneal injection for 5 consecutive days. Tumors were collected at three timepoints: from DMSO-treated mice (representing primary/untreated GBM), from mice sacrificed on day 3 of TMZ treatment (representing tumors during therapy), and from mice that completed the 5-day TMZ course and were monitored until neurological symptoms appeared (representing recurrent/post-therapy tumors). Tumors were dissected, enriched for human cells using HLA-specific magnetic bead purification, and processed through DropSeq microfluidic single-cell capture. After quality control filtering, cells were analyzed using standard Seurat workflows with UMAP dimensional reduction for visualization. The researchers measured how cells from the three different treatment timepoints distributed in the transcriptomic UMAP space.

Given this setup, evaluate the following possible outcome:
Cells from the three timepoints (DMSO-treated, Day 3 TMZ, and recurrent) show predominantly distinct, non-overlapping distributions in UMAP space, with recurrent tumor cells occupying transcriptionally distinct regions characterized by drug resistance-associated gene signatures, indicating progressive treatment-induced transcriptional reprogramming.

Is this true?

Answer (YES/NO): NO